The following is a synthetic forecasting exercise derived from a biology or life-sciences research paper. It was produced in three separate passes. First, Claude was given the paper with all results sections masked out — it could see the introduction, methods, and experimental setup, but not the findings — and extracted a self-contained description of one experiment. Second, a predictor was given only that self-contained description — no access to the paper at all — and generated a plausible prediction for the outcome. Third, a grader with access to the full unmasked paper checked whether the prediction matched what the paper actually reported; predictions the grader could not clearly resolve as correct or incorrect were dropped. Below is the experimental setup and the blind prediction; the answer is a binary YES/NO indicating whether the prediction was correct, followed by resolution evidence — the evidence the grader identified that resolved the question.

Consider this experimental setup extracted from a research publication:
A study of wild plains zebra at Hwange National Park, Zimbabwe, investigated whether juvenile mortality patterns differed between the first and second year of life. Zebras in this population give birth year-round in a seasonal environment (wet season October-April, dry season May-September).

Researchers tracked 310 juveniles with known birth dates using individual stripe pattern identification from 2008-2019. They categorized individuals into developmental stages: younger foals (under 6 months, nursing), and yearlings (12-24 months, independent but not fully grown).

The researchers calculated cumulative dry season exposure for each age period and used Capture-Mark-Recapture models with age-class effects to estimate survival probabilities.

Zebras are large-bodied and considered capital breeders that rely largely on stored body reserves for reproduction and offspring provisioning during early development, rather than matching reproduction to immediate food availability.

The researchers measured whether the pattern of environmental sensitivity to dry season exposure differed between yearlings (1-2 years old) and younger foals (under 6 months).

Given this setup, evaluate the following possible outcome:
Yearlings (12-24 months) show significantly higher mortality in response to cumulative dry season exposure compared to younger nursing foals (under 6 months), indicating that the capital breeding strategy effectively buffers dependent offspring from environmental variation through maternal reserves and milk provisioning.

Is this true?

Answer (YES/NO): YES